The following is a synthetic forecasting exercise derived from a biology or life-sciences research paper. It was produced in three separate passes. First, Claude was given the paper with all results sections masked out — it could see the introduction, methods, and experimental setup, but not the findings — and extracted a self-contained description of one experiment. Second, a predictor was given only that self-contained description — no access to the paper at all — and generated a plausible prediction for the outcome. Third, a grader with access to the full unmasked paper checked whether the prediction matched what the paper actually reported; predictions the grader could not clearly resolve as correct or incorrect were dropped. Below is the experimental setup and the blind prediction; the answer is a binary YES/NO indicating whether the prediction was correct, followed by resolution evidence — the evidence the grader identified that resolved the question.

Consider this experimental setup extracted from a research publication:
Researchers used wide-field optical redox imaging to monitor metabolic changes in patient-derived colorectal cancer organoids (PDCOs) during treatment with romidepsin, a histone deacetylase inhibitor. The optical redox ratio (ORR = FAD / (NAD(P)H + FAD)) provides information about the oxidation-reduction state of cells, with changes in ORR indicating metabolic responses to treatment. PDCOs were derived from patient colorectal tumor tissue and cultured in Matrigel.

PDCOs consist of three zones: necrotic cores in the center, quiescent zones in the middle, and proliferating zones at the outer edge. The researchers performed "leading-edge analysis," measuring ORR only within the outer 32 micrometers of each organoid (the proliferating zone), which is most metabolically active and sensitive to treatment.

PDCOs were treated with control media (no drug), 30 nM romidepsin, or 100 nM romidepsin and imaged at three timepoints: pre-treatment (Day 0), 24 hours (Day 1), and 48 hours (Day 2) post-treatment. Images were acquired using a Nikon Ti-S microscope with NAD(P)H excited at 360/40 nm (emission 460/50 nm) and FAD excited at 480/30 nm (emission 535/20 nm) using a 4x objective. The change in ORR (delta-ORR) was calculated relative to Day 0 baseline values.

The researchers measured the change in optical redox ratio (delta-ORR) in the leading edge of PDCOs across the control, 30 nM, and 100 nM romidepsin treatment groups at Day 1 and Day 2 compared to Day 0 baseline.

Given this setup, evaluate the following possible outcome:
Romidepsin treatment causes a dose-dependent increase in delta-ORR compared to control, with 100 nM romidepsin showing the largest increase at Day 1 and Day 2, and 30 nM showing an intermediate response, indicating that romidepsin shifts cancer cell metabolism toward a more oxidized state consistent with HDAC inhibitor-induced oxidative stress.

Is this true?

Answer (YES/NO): NO